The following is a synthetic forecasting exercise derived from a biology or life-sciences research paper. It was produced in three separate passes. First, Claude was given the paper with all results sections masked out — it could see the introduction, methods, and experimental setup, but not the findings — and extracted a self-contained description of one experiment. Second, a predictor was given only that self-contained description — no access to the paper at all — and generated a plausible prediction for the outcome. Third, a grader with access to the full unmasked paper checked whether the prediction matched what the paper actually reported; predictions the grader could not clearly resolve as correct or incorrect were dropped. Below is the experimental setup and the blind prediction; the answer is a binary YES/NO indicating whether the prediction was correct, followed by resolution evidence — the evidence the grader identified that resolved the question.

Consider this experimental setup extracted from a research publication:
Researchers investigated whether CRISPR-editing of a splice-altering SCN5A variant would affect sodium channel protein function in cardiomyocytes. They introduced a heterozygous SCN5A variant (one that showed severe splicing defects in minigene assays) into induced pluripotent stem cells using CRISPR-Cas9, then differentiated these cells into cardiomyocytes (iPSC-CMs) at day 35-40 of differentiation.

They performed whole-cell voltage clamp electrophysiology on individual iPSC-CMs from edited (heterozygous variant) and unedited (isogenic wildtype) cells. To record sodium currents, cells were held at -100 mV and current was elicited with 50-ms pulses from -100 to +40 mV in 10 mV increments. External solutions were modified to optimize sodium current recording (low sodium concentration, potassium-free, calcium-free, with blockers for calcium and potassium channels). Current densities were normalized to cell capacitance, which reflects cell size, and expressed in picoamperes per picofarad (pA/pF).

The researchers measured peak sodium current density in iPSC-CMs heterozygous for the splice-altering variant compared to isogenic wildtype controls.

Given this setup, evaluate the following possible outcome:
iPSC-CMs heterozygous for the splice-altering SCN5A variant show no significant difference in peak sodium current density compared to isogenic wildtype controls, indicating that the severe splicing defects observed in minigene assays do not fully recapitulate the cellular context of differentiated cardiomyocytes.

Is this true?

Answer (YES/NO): NO